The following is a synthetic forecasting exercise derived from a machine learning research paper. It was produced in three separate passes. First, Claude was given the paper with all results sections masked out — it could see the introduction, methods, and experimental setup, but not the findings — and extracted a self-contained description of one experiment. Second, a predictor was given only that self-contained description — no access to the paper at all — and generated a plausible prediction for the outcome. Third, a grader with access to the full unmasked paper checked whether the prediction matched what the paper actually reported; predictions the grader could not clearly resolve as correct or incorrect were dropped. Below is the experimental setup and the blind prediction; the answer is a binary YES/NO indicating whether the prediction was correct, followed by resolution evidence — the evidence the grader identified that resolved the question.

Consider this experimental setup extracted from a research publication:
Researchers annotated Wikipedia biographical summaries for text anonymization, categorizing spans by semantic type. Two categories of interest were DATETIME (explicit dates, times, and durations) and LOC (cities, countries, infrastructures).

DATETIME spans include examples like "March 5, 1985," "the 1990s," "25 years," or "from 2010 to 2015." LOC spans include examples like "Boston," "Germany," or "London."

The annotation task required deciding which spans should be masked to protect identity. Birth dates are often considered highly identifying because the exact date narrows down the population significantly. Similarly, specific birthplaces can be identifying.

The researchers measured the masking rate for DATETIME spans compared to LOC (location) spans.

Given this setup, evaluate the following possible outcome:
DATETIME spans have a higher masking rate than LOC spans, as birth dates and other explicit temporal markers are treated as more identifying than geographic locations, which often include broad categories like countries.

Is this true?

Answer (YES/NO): YES